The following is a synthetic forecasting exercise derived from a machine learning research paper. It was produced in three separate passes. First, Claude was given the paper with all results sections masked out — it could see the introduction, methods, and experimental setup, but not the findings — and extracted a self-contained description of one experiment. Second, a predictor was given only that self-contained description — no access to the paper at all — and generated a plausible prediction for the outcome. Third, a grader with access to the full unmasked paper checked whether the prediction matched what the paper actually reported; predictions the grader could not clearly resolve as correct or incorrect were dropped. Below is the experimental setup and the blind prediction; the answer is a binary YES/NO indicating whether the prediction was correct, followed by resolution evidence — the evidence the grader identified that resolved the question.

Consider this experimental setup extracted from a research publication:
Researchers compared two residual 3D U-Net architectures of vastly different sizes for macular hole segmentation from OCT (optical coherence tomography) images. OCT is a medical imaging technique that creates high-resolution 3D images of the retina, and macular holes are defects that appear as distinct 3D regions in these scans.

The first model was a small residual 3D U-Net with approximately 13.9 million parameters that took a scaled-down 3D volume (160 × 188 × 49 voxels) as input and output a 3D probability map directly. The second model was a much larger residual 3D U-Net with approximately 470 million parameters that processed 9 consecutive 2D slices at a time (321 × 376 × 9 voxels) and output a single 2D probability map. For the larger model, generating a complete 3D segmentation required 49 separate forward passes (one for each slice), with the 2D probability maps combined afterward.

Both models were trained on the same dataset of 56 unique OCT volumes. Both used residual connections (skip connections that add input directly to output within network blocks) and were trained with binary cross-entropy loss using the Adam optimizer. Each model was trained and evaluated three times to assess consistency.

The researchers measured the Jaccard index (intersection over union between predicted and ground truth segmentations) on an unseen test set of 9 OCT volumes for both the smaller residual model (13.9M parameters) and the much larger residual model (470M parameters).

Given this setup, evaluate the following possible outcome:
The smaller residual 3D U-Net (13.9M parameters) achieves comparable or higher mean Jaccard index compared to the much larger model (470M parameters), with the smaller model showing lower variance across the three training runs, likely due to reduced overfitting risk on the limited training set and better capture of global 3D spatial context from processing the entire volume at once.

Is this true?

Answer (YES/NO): YES